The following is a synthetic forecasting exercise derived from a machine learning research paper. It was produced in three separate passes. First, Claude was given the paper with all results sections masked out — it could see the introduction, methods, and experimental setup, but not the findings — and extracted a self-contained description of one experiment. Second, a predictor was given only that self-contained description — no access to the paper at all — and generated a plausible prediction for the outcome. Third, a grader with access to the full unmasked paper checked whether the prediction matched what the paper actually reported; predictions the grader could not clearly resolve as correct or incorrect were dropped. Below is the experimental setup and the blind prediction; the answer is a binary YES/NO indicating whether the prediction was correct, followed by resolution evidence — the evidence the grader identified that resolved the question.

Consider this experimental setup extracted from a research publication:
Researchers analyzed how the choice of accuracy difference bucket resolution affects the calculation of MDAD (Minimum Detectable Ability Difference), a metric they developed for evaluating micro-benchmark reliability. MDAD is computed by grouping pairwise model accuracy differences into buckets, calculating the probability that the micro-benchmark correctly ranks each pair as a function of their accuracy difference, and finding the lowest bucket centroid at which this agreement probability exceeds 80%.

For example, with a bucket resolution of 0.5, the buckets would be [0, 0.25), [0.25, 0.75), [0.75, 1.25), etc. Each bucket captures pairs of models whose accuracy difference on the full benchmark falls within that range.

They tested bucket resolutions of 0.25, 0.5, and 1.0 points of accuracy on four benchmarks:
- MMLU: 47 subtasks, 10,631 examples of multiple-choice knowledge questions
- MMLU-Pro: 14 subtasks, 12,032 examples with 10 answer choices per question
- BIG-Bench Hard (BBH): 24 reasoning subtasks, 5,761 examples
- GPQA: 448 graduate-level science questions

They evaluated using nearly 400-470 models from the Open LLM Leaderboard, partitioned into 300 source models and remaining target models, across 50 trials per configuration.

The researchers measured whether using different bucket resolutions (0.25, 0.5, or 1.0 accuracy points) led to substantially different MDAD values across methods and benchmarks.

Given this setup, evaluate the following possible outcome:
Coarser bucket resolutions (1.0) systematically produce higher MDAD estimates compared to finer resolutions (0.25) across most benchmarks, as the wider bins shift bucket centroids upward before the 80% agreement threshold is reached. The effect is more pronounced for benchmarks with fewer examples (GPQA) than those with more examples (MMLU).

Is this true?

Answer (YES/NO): NO